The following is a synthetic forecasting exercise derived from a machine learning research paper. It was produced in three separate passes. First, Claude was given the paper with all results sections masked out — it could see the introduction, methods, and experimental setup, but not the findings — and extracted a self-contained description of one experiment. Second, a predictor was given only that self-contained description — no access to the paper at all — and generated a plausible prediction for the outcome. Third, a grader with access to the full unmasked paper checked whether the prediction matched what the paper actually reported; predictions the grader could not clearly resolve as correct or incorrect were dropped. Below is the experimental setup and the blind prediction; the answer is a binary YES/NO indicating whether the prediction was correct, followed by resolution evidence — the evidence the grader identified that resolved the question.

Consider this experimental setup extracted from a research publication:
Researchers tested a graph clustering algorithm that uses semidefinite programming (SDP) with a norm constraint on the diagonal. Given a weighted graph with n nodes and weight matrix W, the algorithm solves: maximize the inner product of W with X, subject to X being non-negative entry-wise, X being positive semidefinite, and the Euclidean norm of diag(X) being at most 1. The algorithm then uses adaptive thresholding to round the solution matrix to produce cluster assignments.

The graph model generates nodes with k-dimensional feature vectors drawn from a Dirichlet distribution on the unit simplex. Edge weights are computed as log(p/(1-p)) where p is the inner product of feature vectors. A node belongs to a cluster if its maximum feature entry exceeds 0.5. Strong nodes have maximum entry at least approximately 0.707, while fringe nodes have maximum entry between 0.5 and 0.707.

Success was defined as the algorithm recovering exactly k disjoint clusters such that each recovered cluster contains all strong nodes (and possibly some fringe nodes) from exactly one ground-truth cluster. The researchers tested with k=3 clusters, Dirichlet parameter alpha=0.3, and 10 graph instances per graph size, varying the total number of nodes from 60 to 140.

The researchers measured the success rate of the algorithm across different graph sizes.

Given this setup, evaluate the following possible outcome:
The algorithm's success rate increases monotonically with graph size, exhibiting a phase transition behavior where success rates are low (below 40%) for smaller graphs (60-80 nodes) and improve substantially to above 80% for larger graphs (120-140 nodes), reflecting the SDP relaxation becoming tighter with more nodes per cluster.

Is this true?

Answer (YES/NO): NO